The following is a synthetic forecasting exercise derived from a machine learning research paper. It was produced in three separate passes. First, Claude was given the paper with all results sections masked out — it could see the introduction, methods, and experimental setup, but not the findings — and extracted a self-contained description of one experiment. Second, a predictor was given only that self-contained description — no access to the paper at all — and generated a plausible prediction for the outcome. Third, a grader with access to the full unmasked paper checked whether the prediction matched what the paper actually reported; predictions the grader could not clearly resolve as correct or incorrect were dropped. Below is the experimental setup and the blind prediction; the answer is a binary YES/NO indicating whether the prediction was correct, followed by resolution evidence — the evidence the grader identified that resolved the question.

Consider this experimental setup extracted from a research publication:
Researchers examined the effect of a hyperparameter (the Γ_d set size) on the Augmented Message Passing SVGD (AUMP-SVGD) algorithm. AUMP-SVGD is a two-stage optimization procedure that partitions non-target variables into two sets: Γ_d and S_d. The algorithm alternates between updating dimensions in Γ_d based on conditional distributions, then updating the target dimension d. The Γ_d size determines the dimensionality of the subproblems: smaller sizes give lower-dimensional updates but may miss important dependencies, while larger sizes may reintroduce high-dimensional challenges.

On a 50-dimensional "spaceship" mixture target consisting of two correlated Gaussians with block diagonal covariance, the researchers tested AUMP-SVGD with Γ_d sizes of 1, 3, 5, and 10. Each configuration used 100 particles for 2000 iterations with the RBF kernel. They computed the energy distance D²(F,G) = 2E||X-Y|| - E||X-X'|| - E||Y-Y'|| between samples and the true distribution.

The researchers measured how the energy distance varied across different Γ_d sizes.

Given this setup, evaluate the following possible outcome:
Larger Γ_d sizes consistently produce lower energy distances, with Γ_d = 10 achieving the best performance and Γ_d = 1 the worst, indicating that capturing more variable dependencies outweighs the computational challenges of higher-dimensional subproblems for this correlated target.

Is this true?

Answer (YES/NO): NO